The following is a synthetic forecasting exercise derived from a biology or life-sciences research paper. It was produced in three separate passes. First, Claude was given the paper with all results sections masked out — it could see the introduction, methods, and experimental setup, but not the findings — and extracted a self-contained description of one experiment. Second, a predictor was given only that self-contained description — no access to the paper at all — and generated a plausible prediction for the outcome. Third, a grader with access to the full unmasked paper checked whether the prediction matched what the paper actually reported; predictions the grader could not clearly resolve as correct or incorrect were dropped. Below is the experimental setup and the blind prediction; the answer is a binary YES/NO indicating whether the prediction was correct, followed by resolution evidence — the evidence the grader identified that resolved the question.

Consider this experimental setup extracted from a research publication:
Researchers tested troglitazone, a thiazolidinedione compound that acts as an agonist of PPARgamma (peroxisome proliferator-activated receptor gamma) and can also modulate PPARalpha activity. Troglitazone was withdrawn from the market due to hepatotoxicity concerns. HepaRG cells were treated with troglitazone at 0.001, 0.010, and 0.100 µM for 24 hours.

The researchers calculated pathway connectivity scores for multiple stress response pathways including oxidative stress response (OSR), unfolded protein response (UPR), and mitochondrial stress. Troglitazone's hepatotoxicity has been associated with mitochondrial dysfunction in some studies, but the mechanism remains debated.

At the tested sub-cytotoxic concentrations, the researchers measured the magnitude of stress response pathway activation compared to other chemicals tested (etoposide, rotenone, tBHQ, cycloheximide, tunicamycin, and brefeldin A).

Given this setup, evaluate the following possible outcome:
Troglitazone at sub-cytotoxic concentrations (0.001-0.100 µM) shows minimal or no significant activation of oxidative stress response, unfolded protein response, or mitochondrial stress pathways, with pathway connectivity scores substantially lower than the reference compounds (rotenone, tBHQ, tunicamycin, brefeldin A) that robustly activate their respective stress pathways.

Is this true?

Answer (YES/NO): NO